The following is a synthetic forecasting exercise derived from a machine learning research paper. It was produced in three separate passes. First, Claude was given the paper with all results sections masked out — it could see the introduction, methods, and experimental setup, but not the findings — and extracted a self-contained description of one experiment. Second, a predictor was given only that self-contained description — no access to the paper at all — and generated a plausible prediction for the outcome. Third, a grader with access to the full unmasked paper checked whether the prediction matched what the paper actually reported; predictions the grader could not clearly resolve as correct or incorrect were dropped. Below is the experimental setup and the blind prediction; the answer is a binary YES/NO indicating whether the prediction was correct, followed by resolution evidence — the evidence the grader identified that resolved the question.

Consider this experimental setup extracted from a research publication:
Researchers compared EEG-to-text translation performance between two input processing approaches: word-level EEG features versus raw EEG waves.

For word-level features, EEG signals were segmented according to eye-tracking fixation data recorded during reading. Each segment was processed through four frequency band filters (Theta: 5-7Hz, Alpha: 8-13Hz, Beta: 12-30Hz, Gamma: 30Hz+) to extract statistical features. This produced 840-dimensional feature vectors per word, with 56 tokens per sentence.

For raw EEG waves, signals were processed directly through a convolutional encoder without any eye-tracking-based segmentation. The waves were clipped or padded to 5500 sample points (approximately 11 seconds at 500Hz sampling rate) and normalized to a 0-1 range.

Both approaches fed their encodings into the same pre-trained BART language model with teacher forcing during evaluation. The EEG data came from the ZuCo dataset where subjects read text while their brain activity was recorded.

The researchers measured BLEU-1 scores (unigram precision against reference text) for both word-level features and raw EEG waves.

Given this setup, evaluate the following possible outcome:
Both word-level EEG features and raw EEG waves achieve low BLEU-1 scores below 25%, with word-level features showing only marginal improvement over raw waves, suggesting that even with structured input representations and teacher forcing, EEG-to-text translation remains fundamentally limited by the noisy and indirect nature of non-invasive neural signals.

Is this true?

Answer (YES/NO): NO